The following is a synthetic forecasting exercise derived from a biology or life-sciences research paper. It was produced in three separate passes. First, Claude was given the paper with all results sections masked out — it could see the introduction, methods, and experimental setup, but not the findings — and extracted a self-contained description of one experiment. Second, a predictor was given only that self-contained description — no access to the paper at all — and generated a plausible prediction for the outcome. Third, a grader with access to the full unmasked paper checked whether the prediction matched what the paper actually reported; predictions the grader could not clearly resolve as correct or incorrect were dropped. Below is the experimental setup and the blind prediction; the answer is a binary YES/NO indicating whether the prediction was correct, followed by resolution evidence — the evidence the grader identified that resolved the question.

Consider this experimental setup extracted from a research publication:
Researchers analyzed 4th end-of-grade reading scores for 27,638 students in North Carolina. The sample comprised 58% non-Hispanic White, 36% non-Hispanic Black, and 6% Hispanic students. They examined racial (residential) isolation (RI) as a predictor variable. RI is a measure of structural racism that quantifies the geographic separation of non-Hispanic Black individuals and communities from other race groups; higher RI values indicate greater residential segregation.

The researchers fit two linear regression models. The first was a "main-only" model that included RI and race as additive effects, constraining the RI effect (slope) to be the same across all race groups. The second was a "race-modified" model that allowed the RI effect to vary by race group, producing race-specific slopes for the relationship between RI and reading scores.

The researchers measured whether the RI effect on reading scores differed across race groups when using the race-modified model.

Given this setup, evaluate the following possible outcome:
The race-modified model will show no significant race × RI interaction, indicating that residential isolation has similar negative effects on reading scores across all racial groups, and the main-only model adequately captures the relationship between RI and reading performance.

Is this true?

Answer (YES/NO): NO